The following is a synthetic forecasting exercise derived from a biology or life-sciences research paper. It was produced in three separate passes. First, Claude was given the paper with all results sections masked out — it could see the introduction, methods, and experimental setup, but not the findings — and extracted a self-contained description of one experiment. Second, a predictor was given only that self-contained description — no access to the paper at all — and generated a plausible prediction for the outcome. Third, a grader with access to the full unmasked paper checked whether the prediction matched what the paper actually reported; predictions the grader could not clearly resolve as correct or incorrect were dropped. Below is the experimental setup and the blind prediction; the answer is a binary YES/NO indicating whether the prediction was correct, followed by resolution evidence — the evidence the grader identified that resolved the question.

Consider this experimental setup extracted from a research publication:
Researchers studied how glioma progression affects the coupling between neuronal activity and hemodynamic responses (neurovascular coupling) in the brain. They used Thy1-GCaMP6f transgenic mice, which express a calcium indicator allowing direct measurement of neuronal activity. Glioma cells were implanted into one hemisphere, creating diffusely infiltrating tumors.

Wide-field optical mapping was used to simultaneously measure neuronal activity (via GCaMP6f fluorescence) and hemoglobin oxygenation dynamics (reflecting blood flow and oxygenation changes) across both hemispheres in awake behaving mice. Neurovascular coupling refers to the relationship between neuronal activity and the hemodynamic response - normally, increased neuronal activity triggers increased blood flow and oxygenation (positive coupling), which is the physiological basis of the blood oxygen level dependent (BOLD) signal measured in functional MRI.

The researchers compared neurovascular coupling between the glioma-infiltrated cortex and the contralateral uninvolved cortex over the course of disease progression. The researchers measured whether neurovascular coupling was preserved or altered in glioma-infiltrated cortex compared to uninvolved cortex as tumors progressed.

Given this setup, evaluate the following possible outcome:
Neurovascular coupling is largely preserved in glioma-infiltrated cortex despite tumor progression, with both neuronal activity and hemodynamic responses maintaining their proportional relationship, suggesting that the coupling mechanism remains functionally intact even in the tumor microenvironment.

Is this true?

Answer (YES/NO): NO